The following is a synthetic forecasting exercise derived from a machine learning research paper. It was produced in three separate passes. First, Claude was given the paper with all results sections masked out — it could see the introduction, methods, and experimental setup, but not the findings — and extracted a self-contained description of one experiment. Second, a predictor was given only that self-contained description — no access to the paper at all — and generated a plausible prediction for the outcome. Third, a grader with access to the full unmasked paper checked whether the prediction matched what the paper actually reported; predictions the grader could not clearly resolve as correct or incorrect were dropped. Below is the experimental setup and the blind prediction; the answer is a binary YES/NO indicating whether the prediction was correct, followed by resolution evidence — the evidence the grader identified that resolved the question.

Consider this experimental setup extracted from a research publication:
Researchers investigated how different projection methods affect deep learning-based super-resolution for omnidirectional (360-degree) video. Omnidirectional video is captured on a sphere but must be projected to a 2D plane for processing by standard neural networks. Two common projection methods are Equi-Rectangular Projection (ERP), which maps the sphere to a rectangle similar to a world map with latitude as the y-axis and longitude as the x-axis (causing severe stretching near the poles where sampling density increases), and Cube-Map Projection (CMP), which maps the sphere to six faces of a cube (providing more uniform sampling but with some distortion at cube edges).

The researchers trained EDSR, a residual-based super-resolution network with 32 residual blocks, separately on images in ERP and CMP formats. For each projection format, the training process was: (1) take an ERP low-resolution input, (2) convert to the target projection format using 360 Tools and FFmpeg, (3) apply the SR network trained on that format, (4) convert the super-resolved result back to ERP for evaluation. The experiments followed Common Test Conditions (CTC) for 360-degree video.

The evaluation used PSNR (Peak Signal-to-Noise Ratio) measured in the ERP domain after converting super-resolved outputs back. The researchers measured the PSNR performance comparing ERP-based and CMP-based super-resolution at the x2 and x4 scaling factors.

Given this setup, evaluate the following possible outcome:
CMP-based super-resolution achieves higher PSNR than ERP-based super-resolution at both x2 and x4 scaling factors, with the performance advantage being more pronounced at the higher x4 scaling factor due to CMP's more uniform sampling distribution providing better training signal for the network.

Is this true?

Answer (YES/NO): NO